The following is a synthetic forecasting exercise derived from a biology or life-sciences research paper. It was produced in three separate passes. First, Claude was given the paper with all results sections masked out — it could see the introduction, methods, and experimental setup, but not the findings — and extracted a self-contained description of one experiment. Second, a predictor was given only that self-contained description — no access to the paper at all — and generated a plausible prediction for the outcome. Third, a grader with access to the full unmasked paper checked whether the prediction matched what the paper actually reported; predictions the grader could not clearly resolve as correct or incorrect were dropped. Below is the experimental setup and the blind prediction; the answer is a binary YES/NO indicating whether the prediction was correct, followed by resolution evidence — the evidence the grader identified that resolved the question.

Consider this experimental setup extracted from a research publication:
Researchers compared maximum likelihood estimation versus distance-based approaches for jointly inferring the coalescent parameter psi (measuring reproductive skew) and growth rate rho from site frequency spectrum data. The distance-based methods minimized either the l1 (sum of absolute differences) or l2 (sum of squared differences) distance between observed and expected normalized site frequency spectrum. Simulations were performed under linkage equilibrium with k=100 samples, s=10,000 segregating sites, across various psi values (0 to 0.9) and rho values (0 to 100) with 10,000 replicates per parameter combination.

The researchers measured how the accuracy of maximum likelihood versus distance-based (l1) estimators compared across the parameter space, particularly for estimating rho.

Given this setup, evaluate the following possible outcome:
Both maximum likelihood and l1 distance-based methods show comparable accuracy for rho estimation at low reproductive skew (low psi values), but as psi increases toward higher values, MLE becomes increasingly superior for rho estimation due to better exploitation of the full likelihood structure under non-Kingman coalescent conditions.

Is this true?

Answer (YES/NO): NO